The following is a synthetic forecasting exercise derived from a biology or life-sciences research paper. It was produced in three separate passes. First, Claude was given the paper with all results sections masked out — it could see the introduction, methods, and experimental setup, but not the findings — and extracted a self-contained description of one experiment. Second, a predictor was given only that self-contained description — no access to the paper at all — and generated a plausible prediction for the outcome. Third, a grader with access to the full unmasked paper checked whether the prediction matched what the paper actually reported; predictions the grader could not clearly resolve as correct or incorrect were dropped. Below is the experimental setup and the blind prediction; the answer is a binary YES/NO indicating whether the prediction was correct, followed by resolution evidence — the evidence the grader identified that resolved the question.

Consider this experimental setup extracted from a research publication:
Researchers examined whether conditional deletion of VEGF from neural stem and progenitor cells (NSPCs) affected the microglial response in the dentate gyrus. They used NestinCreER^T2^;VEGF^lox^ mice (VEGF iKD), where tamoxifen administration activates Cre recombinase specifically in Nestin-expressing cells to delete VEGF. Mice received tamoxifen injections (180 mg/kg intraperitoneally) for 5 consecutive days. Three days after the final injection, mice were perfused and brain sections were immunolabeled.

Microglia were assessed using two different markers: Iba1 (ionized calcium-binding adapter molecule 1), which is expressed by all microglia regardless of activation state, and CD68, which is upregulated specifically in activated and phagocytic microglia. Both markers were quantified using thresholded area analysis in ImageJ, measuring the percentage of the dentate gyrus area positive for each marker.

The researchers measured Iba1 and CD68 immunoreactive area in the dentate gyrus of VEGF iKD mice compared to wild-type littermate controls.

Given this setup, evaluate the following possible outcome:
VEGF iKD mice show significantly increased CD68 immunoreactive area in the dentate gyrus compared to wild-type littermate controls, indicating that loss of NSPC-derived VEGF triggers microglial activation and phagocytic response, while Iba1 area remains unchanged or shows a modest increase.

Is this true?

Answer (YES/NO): NO